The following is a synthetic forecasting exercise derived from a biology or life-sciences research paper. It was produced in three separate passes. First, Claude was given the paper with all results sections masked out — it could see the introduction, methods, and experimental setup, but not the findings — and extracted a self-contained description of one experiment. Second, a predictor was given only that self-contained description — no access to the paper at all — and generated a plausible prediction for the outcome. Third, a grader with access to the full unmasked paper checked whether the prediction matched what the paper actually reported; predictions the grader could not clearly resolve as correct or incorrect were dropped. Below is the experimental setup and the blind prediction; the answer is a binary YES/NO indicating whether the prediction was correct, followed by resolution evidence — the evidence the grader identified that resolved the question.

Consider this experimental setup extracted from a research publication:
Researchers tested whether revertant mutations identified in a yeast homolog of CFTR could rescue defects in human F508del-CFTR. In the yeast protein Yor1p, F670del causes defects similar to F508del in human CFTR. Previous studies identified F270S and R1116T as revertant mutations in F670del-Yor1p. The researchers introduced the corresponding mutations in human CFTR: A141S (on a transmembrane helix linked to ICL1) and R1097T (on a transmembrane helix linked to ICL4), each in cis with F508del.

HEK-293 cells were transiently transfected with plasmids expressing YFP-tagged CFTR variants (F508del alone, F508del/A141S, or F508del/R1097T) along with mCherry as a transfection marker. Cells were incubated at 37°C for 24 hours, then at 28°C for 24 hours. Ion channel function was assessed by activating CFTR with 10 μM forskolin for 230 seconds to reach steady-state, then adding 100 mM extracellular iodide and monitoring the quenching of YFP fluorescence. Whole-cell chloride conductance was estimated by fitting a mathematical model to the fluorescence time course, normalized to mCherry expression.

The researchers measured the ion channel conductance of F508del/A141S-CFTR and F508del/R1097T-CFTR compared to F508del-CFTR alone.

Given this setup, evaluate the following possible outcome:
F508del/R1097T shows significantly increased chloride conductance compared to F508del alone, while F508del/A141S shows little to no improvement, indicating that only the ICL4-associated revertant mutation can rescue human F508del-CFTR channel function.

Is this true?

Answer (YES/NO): NO